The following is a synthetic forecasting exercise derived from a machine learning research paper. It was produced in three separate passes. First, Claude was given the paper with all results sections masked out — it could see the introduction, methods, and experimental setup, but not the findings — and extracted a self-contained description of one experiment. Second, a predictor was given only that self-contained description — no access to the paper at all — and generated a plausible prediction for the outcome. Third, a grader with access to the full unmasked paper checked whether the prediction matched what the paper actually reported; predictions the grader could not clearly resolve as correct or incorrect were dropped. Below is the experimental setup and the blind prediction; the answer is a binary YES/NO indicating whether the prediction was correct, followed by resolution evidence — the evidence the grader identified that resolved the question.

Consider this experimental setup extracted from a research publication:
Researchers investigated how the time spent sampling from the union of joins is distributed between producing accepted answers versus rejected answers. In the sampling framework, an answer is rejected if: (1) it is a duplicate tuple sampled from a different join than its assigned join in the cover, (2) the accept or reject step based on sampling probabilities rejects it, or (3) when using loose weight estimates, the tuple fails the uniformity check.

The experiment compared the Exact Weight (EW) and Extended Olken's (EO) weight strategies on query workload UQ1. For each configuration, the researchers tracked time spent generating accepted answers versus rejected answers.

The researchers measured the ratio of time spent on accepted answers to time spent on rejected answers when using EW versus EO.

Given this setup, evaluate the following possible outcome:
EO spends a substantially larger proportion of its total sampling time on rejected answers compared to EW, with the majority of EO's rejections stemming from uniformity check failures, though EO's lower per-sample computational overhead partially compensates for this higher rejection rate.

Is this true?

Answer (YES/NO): NO